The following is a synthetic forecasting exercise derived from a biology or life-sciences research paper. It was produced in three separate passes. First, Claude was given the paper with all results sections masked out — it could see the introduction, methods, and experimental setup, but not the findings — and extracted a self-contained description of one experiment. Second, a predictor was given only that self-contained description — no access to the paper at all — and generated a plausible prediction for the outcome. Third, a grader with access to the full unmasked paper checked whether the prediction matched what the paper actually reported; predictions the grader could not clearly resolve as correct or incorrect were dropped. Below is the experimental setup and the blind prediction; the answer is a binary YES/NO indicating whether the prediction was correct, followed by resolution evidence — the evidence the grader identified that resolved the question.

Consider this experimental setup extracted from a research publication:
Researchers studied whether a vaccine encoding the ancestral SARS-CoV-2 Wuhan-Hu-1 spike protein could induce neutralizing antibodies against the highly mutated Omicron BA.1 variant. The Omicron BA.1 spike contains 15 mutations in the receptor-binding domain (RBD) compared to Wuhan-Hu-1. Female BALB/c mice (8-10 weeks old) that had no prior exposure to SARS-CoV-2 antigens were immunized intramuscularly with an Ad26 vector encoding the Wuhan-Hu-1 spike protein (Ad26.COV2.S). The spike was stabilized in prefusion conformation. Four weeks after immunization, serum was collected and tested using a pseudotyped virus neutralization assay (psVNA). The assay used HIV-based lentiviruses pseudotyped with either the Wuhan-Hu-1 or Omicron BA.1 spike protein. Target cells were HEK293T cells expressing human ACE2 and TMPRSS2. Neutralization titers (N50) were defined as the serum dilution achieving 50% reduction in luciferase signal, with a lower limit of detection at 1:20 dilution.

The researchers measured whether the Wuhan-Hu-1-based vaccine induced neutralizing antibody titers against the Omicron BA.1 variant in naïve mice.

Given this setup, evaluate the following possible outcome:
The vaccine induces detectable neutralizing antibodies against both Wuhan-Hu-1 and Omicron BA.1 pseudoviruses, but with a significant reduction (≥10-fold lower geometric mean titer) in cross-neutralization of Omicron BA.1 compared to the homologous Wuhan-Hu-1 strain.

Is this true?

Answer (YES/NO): NO